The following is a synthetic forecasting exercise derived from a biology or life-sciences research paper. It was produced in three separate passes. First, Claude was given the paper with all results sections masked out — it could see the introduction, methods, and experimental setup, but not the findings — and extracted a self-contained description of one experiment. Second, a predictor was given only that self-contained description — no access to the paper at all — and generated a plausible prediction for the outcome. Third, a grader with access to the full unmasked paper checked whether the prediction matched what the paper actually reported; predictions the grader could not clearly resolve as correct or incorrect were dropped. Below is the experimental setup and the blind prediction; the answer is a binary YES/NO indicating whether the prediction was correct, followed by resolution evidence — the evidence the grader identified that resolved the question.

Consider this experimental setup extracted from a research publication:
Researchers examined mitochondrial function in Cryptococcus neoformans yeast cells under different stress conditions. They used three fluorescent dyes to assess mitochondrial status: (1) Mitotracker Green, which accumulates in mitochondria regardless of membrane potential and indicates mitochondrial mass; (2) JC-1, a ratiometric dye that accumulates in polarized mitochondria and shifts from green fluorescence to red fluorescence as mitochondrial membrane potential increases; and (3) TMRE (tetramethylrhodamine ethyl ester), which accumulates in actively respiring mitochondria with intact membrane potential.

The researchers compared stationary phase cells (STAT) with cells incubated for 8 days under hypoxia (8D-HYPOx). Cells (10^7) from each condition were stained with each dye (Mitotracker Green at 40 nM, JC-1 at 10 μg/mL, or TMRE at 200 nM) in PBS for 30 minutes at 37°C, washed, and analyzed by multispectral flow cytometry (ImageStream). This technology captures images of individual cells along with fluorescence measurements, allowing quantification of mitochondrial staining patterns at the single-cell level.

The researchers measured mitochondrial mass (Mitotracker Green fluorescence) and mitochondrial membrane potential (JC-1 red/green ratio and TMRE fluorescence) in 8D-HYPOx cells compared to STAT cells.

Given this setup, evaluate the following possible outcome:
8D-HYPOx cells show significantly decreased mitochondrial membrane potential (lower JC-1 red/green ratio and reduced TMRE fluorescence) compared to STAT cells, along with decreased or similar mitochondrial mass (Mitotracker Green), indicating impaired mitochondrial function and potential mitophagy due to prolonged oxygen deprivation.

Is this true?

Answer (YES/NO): NO